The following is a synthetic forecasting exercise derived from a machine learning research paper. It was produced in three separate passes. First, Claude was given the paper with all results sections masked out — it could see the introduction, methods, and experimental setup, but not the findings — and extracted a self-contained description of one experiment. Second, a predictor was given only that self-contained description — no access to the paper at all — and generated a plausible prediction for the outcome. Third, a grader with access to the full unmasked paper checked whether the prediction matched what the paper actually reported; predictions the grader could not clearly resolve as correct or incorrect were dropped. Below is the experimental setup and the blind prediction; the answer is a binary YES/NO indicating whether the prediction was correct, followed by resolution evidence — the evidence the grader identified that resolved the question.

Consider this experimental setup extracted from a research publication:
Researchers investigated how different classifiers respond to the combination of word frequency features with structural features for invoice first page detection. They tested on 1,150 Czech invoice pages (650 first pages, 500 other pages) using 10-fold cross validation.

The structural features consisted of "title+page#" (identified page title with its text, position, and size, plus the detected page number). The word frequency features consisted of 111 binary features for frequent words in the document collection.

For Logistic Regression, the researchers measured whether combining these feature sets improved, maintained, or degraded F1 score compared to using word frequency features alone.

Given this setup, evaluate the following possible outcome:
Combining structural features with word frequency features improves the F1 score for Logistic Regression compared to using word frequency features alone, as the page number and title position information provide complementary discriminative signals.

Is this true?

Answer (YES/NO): YES